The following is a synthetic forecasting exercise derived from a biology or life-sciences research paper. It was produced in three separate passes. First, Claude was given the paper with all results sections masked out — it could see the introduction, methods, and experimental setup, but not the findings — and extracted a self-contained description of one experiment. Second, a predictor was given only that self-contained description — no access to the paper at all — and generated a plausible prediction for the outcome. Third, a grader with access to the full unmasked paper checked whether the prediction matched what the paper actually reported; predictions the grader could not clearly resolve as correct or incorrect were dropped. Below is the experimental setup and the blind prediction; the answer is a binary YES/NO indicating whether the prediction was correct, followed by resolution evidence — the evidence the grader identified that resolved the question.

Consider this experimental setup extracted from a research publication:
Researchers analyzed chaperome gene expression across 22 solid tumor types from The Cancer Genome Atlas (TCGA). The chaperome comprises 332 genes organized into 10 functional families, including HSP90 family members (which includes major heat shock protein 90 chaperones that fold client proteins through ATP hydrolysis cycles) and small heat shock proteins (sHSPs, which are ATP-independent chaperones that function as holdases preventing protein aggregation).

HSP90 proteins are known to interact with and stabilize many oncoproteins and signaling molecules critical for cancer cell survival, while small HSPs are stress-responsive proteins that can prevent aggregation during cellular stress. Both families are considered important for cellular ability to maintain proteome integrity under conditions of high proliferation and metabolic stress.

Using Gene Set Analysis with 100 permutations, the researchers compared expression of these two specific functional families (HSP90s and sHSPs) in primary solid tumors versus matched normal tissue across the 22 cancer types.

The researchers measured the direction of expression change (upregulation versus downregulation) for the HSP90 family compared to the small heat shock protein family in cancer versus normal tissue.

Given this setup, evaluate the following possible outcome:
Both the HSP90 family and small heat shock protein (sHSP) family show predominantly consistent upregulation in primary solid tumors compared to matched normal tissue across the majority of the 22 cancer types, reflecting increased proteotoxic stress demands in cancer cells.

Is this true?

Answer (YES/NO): NO